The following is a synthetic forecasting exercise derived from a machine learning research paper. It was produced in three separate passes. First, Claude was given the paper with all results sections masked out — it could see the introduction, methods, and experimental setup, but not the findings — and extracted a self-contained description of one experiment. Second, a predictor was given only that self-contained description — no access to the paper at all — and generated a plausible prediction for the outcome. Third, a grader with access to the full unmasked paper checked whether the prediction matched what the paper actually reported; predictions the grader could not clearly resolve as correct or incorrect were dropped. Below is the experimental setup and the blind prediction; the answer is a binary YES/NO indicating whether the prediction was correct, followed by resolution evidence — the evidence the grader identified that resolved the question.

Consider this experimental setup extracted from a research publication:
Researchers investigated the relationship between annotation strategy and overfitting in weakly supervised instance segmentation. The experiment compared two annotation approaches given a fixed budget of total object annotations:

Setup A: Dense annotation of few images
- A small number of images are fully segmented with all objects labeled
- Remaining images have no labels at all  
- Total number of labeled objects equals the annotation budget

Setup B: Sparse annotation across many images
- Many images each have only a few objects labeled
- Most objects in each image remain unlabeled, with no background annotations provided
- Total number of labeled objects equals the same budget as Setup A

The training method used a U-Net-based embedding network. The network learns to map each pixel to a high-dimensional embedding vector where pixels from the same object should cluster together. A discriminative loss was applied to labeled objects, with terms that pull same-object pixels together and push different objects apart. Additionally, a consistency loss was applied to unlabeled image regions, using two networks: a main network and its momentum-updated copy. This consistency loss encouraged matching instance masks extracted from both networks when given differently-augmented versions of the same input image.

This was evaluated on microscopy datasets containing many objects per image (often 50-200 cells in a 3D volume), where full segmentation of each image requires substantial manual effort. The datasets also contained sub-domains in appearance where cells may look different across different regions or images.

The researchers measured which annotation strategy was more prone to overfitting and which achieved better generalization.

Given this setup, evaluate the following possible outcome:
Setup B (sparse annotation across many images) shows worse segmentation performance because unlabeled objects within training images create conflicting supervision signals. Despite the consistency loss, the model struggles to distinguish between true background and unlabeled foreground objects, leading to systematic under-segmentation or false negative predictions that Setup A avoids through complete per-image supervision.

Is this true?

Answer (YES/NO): NO